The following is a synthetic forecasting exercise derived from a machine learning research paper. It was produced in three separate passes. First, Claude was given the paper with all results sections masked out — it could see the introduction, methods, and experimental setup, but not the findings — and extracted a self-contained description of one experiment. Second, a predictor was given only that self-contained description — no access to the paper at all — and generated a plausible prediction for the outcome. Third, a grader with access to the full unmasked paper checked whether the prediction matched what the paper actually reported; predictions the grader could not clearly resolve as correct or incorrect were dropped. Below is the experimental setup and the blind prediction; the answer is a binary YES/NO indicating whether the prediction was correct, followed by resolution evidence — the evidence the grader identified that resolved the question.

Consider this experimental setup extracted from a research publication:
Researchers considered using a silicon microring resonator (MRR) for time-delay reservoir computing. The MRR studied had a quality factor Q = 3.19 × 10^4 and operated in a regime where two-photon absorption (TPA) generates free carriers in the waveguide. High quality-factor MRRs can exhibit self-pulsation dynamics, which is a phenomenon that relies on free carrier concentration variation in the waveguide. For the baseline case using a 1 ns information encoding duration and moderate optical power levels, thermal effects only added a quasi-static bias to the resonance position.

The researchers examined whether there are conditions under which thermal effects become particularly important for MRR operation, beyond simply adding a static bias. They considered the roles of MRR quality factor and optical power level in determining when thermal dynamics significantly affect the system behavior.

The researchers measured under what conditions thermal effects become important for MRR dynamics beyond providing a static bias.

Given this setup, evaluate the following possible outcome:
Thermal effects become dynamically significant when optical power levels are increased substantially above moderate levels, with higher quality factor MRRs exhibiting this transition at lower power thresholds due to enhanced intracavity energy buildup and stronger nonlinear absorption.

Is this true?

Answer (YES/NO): YES